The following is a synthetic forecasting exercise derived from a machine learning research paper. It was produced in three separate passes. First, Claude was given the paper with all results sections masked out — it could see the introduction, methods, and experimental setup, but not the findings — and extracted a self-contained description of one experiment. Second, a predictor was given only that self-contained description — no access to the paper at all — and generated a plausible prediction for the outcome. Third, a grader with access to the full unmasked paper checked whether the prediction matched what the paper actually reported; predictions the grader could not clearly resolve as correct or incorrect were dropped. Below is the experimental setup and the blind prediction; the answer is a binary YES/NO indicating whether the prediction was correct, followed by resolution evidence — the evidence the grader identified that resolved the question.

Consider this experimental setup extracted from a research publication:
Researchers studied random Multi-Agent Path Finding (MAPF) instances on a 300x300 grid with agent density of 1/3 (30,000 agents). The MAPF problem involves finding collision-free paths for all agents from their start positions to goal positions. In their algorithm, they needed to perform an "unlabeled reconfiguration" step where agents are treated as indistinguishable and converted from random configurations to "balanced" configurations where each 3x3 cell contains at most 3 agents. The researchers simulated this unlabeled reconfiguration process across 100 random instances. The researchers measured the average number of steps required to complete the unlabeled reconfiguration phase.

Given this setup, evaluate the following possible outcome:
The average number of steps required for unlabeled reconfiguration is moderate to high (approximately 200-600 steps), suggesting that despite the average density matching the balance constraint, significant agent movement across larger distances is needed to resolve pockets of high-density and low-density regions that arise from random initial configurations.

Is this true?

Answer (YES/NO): NO